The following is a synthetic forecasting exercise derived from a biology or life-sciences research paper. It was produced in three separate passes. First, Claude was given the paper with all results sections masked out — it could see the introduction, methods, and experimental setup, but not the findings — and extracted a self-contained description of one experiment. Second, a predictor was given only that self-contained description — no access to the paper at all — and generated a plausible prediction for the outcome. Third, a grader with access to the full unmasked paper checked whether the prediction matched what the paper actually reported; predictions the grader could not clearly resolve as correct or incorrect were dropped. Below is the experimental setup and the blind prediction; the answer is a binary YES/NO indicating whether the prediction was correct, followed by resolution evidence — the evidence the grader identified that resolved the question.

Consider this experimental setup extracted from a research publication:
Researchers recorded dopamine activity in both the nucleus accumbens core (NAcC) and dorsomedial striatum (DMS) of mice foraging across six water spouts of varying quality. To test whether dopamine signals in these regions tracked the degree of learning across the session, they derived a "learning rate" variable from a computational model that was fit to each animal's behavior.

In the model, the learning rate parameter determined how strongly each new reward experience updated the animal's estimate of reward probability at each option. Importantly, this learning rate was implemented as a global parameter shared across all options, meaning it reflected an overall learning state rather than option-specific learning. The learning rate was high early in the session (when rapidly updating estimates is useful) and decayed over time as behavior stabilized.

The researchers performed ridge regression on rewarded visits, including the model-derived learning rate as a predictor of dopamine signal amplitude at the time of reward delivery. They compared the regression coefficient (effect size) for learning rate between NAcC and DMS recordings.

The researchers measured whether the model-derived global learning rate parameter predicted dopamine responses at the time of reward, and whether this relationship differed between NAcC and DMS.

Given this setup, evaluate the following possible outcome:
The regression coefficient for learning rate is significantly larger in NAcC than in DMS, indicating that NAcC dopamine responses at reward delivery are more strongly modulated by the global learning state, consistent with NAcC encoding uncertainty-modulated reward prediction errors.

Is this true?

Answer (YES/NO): NO